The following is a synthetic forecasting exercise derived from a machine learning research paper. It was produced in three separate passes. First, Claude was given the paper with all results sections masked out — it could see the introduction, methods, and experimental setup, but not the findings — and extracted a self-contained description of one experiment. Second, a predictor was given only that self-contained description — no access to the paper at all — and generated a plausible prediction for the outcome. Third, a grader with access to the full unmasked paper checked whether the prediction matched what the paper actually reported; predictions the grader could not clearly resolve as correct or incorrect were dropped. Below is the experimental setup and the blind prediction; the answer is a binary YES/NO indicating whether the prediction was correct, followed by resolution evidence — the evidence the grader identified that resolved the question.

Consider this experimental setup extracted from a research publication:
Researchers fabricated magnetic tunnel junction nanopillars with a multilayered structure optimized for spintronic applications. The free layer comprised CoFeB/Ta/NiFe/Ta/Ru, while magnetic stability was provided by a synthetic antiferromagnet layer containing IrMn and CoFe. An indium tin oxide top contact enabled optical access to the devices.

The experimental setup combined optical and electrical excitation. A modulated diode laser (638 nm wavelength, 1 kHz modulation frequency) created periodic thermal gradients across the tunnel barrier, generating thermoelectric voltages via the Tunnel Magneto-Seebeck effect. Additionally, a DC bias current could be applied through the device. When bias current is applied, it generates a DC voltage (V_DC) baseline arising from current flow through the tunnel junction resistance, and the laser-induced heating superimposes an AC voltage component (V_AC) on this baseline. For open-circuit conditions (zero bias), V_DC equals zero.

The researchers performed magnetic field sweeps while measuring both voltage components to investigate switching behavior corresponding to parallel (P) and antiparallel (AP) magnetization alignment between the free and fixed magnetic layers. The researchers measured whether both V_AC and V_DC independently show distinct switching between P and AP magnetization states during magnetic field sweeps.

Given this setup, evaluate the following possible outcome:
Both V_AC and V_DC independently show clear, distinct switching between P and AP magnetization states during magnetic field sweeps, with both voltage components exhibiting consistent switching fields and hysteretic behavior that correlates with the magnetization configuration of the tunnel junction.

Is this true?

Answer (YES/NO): YES